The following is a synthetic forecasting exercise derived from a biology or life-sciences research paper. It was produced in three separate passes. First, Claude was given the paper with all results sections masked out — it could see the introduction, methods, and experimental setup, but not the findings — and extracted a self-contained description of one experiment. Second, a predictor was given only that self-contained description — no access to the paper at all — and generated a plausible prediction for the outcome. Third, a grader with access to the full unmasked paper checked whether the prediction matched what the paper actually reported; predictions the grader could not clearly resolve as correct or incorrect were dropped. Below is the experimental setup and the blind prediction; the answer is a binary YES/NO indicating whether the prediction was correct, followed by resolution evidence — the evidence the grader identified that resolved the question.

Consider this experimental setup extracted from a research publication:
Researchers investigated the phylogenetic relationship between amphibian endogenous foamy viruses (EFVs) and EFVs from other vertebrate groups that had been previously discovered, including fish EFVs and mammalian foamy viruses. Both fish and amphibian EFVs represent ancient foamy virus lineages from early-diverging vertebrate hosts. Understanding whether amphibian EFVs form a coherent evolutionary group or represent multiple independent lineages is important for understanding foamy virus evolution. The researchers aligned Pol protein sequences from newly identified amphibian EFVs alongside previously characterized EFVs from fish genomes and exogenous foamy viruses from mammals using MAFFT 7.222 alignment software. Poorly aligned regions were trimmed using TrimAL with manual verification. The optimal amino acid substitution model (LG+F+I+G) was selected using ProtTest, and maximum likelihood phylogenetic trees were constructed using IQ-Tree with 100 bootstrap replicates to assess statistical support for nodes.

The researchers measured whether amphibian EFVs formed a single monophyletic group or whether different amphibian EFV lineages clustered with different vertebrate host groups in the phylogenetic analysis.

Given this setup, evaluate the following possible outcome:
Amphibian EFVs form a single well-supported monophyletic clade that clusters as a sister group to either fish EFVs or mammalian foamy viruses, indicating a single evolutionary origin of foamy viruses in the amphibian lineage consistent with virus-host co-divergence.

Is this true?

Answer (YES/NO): NO